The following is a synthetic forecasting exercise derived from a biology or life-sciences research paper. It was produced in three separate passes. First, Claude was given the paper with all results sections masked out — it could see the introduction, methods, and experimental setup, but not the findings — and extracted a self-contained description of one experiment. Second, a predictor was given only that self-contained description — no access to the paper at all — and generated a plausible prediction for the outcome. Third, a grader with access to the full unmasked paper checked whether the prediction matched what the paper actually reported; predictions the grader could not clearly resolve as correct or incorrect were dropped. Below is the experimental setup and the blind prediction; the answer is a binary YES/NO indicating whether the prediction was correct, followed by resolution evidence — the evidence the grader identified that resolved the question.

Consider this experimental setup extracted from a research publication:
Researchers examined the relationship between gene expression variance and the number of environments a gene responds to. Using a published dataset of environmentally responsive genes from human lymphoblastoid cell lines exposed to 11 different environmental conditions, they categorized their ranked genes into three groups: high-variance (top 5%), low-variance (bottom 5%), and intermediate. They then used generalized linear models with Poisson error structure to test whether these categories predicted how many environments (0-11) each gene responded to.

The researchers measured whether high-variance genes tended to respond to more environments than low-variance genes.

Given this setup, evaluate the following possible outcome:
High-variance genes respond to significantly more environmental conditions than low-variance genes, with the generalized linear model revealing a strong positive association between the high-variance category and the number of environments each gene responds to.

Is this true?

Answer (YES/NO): NO